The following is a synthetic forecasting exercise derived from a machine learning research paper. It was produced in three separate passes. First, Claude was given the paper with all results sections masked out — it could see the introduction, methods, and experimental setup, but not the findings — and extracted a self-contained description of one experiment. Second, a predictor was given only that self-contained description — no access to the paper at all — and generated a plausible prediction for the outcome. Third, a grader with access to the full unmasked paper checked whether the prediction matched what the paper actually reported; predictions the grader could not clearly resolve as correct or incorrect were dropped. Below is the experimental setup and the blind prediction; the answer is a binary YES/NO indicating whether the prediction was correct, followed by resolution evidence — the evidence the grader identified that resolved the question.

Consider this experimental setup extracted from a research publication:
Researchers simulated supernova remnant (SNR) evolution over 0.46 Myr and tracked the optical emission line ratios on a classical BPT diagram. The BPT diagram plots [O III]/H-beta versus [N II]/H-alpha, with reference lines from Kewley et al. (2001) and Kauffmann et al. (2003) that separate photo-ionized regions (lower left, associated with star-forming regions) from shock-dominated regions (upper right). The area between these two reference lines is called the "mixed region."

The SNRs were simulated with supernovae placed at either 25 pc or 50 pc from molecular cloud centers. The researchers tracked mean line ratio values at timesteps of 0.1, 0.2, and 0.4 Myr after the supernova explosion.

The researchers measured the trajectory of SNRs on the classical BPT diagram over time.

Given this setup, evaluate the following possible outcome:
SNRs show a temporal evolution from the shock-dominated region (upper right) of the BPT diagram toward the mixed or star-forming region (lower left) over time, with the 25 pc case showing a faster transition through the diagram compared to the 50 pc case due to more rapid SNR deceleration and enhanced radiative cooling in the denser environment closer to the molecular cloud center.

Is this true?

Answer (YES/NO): NO